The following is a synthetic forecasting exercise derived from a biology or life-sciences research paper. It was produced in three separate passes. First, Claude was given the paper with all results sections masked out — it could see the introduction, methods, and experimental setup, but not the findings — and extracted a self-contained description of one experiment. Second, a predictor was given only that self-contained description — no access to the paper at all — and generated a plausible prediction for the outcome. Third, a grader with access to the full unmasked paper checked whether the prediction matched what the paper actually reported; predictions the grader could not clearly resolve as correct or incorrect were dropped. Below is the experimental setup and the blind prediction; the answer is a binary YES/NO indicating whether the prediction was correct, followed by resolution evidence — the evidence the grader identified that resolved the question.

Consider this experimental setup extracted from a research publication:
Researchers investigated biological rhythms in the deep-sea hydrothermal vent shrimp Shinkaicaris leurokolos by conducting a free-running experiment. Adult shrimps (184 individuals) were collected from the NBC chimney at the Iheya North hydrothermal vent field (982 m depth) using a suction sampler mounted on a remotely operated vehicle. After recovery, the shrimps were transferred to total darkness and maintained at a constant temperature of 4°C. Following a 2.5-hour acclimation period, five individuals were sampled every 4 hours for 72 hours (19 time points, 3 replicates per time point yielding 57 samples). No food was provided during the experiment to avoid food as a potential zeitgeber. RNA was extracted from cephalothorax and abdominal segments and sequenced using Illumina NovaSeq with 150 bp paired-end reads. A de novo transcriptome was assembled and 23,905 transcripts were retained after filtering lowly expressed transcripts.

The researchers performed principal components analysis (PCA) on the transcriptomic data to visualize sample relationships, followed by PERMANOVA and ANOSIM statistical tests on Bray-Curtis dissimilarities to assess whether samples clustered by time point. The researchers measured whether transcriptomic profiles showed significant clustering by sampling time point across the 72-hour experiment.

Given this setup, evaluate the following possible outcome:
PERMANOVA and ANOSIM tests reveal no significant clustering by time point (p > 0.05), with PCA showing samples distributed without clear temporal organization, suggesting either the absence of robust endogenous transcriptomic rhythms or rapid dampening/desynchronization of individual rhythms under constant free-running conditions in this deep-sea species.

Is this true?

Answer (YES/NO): NO